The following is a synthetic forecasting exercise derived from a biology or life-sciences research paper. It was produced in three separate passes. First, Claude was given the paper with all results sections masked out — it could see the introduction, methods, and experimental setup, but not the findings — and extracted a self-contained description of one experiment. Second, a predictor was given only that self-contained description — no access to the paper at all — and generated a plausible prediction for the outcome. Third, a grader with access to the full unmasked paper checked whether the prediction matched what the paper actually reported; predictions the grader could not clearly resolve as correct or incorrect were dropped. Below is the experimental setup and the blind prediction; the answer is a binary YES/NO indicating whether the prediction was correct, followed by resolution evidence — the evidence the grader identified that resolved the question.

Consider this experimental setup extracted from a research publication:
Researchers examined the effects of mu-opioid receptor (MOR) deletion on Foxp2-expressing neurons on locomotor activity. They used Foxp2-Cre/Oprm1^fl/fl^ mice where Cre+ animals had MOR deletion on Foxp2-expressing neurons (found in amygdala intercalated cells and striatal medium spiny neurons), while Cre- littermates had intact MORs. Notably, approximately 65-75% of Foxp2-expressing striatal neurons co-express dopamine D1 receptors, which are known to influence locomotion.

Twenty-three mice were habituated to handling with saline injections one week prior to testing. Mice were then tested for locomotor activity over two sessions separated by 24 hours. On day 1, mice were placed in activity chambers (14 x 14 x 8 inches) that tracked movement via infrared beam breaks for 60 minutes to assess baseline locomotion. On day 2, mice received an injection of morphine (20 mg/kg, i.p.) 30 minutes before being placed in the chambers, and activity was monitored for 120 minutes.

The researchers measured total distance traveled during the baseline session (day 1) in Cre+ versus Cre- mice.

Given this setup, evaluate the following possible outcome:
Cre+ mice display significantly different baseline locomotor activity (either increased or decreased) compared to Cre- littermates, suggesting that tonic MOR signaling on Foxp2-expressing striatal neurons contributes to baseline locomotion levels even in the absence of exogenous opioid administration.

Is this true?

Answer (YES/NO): YES